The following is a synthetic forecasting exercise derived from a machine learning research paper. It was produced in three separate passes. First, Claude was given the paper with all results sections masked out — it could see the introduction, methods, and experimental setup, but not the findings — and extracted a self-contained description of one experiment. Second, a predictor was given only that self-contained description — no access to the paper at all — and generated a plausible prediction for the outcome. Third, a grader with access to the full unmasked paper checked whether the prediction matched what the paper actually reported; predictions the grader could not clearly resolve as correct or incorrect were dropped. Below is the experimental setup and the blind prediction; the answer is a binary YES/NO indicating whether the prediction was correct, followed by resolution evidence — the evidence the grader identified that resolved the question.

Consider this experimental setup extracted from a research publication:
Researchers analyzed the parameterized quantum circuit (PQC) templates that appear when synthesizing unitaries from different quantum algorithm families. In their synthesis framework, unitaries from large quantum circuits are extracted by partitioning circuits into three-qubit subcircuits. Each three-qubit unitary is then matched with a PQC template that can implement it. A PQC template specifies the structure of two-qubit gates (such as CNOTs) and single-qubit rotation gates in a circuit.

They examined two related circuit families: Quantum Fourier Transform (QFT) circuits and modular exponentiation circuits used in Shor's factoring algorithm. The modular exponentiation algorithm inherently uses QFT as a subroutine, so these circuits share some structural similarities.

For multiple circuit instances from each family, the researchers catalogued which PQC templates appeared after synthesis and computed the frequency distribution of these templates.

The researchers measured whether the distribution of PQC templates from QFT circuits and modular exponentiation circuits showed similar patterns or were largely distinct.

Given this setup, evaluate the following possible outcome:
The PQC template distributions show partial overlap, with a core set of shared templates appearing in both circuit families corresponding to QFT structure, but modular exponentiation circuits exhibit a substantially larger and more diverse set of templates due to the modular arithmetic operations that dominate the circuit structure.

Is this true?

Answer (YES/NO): NO